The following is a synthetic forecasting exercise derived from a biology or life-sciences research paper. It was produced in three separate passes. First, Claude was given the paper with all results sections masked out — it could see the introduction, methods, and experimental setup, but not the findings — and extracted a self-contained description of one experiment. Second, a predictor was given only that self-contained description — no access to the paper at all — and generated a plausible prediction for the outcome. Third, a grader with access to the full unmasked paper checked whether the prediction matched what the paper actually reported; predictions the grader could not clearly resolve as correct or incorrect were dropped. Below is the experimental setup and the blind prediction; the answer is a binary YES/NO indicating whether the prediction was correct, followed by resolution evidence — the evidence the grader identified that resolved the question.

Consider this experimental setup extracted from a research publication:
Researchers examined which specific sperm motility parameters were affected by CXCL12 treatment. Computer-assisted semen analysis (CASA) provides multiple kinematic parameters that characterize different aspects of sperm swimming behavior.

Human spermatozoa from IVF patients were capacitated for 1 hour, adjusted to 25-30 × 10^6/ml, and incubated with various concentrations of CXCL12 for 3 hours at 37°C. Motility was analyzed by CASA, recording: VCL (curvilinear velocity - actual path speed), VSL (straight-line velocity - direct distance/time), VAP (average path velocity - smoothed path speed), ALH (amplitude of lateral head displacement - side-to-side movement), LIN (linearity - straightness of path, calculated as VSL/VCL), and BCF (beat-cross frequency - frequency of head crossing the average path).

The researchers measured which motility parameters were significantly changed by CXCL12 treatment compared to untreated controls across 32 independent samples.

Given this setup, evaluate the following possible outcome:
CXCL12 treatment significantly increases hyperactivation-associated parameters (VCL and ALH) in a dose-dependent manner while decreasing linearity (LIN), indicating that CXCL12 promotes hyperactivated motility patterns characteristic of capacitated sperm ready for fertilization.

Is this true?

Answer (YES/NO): NO